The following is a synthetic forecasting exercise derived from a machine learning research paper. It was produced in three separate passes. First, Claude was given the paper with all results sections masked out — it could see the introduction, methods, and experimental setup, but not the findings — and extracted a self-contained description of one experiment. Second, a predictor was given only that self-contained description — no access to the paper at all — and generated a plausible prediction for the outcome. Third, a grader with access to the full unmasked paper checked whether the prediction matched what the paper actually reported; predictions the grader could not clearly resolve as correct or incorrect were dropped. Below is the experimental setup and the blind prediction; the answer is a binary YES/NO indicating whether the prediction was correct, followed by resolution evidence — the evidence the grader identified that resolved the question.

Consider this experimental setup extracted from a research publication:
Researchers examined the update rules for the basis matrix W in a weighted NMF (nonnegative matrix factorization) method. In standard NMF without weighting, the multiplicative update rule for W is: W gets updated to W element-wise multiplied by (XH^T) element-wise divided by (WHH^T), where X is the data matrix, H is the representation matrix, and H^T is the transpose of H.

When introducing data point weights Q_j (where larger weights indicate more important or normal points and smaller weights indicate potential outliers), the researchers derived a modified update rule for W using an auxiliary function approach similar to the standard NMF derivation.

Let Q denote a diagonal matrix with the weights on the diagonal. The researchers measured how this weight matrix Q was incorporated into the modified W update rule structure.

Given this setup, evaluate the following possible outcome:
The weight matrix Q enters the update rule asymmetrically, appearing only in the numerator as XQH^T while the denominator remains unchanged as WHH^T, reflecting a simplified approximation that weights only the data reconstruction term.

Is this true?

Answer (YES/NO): NO